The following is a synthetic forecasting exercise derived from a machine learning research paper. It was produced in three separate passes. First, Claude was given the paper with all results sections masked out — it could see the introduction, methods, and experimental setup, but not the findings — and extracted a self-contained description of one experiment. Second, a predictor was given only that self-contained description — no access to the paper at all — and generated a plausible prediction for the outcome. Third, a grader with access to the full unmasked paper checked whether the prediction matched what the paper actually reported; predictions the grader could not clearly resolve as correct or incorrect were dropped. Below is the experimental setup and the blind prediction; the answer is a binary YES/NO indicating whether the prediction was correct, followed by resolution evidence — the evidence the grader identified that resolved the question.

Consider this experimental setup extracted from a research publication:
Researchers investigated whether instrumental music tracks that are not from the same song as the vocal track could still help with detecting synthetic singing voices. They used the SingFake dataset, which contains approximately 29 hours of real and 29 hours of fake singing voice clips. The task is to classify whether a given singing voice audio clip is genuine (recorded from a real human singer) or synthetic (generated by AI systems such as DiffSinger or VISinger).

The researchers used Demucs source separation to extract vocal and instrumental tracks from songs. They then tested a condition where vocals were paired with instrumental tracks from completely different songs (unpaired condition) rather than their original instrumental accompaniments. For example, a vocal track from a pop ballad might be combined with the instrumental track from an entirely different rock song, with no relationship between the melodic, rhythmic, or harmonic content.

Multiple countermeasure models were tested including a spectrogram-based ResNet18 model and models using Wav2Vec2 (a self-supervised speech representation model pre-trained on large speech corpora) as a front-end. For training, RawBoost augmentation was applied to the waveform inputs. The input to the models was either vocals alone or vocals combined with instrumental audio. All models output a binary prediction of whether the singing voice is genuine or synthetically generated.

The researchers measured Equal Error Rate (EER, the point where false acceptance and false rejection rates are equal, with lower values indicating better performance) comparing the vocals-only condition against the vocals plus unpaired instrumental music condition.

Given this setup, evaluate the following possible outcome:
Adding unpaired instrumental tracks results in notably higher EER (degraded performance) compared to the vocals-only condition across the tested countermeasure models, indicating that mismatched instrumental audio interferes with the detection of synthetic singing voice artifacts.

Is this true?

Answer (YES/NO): NO